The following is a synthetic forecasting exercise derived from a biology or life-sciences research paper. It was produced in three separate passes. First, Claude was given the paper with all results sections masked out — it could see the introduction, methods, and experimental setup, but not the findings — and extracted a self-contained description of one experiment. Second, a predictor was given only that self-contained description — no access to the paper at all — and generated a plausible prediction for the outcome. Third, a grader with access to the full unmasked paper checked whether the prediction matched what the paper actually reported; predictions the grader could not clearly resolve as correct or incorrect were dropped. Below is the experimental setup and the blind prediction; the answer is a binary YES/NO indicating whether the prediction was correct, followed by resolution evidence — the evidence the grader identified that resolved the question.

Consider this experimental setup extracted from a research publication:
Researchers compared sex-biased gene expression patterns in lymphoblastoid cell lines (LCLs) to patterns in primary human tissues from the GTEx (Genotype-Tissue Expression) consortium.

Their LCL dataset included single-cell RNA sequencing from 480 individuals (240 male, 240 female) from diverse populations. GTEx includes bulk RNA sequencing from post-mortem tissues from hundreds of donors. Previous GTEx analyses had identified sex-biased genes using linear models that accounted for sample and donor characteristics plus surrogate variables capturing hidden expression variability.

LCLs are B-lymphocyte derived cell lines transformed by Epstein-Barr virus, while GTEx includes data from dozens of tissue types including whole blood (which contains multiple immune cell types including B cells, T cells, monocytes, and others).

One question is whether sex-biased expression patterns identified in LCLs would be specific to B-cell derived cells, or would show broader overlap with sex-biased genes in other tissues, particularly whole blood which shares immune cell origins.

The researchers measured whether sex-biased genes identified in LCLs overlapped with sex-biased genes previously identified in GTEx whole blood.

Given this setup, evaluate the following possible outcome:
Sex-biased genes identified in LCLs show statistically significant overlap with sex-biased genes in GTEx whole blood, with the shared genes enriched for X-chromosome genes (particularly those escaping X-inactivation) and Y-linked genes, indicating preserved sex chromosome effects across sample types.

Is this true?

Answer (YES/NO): NO